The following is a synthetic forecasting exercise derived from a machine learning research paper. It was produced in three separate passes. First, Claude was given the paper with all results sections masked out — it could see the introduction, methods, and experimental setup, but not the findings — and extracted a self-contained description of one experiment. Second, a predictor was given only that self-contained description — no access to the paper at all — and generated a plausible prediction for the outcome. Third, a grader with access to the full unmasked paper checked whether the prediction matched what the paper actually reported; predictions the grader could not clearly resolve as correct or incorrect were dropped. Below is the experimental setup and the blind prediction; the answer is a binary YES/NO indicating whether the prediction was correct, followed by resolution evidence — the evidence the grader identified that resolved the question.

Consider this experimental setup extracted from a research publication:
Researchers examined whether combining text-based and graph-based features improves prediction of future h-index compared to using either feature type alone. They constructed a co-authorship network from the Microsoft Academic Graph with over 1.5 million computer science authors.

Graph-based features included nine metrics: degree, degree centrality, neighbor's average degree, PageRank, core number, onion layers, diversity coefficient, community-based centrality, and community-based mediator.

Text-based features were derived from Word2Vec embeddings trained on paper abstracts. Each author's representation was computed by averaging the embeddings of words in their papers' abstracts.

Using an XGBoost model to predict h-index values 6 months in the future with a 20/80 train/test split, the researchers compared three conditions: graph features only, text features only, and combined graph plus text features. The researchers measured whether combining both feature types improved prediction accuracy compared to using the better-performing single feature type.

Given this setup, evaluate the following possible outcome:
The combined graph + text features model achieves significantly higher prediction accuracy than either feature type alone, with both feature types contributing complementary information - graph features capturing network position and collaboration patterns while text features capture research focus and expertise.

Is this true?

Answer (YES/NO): NO